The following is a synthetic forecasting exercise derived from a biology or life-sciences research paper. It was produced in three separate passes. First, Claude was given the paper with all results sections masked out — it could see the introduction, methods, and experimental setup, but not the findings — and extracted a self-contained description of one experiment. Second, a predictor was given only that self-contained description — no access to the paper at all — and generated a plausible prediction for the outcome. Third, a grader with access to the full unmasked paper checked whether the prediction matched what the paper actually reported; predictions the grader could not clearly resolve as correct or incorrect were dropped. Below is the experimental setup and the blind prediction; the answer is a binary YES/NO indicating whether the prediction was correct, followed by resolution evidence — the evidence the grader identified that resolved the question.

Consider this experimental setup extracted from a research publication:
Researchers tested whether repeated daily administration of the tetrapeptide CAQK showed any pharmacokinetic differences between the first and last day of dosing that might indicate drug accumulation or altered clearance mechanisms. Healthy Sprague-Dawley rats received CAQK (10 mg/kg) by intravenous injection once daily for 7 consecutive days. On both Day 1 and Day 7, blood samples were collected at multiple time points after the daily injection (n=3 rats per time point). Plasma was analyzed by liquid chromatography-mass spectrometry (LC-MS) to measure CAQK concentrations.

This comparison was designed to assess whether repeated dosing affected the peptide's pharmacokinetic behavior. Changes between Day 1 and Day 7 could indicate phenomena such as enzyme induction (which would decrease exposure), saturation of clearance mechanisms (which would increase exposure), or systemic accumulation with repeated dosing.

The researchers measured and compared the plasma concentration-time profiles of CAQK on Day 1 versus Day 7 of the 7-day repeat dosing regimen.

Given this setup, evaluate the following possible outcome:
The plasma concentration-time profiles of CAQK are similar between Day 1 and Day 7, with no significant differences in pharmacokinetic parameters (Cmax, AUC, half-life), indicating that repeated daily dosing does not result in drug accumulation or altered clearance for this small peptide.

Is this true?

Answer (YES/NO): YES